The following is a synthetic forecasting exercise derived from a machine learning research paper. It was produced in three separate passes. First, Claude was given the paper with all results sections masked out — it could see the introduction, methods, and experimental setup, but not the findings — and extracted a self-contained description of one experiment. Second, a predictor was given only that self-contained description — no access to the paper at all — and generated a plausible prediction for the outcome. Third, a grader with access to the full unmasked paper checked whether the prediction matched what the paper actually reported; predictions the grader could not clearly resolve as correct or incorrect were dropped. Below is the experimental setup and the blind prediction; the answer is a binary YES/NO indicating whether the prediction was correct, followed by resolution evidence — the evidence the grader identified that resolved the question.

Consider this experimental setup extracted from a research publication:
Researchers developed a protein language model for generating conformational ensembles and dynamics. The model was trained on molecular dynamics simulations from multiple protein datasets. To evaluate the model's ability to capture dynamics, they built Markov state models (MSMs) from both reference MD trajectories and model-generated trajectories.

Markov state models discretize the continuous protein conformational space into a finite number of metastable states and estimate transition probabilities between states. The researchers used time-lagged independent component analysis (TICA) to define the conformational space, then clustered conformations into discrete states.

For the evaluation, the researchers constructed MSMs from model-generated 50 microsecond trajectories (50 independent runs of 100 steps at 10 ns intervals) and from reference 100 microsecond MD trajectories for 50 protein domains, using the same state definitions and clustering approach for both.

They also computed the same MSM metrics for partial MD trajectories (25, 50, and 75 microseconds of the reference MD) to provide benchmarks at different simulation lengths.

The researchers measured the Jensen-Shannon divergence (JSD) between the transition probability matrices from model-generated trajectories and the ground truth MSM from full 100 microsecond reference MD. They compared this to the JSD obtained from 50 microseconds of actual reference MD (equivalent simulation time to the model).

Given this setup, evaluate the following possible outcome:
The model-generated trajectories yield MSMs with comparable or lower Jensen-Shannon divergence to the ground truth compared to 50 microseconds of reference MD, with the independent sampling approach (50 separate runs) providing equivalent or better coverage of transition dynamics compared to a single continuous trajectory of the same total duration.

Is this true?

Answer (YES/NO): NO